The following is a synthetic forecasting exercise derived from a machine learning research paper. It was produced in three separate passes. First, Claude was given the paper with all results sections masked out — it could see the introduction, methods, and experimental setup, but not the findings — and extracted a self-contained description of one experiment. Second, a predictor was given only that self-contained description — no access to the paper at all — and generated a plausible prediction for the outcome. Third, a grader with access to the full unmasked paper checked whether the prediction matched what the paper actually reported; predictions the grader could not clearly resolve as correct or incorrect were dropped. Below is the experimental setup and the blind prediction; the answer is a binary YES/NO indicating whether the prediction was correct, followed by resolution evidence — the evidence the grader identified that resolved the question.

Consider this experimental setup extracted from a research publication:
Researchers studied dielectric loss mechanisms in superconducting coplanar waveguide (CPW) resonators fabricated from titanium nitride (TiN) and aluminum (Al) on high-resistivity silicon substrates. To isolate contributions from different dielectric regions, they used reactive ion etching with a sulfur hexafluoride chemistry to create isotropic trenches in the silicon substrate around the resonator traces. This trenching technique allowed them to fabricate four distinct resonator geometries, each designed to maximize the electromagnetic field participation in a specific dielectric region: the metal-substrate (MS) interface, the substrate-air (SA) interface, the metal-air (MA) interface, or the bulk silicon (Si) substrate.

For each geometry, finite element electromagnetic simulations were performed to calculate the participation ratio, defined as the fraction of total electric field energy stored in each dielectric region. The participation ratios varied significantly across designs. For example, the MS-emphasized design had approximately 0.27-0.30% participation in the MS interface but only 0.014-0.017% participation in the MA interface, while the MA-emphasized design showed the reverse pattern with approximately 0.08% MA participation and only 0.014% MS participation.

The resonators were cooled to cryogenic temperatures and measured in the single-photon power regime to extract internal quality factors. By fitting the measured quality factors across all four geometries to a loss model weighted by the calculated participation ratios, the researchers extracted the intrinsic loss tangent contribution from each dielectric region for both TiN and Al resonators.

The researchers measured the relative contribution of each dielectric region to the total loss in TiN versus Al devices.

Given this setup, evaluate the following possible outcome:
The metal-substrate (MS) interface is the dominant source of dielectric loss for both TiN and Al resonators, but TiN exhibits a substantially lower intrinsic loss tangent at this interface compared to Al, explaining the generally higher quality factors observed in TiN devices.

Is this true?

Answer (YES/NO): NO